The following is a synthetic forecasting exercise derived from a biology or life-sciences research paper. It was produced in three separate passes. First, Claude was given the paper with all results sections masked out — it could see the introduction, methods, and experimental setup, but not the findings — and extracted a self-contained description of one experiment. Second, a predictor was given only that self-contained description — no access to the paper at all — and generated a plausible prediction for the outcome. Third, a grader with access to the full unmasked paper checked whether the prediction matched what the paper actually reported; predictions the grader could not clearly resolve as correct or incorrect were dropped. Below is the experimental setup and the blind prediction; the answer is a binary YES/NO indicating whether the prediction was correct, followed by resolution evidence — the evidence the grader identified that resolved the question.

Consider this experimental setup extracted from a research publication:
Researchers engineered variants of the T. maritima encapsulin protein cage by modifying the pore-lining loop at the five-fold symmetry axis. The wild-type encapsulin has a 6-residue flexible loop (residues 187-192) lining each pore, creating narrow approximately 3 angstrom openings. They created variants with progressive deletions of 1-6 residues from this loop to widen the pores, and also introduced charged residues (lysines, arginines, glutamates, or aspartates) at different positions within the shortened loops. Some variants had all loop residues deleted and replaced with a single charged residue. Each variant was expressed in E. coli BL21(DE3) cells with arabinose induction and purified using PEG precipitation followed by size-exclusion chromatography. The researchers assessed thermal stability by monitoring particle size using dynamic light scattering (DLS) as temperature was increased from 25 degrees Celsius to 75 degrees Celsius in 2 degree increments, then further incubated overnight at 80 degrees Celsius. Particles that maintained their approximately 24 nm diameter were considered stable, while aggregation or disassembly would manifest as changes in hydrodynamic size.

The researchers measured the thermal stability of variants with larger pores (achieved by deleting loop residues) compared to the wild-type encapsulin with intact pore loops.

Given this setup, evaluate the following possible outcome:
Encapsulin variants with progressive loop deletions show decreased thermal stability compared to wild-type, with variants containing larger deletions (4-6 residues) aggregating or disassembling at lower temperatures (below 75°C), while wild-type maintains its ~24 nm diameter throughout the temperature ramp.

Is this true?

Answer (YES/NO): NO